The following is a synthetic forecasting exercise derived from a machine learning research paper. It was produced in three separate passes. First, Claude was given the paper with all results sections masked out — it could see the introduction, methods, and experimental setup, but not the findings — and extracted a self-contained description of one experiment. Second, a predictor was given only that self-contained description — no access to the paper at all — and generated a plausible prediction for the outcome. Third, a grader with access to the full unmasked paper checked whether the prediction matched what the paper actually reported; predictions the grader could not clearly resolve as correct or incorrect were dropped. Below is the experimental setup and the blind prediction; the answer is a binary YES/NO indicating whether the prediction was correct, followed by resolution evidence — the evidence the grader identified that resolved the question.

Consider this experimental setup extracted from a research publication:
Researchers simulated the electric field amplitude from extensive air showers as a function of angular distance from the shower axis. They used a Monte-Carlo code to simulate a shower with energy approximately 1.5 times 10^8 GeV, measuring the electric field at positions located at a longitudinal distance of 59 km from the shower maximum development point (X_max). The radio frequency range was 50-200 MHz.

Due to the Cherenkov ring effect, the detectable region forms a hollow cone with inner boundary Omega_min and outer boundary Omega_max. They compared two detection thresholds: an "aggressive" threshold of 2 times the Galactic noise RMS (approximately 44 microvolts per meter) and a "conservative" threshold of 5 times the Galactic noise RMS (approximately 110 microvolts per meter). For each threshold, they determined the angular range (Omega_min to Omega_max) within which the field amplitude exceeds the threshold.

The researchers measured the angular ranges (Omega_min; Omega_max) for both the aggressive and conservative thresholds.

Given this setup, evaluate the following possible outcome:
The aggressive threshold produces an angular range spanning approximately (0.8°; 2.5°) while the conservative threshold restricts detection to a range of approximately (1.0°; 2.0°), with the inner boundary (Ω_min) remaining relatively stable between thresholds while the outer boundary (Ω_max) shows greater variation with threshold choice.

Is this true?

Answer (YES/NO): NO